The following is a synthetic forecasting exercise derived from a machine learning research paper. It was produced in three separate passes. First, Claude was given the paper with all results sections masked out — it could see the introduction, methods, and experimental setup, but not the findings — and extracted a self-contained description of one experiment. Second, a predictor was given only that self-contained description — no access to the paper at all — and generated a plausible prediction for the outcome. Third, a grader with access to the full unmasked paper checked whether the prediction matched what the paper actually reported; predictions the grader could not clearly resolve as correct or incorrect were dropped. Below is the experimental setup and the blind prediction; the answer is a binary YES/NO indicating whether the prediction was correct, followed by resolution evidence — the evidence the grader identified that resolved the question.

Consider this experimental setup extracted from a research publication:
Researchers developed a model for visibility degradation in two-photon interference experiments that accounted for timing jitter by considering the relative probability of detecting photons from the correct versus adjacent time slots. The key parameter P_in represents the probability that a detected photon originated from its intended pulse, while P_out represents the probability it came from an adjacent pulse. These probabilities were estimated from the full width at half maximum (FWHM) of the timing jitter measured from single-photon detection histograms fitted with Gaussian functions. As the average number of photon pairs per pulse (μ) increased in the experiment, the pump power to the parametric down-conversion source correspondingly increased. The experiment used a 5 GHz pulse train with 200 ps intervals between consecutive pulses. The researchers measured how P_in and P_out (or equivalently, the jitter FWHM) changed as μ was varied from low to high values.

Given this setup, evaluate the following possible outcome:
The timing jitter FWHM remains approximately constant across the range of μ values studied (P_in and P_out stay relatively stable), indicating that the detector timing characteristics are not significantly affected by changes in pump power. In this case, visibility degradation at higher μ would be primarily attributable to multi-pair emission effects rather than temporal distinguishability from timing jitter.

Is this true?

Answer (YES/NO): NO